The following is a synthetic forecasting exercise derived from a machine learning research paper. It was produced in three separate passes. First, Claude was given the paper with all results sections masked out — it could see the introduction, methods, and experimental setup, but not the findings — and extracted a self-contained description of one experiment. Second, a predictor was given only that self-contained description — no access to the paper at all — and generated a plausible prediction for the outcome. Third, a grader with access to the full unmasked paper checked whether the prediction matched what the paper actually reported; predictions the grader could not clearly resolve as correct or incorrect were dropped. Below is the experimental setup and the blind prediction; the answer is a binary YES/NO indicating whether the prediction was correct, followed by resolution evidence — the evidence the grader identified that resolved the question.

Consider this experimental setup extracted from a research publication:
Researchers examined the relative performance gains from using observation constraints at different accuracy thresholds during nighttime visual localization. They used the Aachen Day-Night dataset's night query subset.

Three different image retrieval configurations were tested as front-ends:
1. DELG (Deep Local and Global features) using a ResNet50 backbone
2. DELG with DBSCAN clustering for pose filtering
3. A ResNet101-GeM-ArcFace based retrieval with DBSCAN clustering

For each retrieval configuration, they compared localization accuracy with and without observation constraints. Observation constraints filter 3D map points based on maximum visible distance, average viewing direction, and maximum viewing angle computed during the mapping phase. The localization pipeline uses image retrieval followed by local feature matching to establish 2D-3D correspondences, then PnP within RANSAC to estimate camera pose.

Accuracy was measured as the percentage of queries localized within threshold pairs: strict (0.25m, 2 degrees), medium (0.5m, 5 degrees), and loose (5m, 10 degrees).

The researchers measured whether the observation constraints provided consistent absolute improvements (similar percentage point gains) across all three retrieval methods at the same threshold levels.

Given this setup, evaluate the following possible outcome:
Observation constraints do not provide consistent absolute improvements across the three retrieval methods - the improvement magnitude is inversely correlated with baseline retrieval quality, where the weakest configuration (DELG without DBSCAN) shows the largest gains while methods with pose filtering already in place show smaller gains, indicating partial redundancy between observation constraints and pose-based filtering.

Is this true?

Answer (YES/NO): YES